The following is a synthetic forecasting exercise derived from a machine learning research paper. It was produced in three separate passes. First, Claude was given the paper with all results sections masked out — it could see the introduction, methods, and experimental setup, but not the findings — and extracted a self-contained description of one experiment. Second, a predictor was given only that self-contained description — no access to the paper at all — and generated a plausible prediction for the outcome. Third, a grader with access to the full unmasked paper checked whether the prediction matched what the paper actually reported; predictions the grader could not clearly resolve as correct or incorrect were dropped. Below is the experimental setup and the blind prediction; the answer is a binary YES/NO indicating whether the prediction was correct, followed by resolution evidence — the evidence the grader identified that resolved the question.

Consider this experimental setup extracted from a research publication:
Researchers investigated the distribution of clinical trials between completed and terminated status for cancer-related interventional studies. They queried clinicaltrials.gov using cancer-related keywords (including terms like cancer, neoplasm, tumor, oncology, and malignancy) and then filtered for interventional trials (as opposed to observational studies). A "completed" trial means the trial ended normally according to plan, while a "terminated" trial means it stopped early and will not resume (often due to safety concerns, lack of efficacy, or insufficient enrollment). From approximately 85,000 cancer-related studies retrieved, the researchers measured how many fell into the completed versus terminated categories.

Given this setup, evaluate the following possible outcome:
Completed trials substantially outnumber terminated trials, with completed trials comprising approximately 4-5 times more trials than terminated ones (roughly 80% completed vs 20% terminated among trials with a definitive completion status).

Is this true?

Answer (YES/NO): YES